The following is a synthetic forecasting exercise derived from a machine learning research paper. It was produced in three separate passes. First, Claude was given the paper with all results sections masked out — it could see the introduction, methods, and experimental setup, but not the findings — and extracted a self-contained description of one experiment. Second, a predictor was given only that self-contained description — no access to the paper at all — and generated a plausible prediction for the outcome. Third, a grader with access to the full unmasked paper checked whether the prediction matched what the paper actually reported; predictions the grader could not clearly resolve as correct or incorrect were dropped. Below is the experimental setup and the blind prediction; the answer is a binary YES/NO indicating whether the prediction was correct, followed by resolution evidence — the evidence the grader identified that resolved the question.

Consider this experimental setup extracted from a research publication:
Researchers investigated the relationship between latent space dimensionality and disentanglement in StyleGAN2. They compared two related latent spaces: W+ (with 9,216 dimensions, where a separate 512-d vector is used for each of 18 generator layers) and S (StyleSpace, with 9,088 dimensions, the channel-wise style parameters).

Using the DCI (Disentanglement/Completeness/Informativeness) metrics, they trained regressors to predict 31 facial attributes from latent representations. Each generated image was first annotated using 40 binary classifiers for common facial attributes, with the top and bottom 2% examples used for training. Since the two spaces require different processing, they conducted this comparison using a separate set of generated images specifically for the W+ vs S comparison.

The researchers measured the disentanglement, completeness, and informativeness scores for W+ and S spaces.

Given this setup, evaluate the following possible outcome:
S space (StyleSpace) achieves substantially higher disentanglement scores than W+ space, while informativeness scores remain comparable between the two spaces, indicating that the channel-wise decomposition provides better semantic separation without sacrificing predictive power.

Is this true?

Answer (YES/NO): YES